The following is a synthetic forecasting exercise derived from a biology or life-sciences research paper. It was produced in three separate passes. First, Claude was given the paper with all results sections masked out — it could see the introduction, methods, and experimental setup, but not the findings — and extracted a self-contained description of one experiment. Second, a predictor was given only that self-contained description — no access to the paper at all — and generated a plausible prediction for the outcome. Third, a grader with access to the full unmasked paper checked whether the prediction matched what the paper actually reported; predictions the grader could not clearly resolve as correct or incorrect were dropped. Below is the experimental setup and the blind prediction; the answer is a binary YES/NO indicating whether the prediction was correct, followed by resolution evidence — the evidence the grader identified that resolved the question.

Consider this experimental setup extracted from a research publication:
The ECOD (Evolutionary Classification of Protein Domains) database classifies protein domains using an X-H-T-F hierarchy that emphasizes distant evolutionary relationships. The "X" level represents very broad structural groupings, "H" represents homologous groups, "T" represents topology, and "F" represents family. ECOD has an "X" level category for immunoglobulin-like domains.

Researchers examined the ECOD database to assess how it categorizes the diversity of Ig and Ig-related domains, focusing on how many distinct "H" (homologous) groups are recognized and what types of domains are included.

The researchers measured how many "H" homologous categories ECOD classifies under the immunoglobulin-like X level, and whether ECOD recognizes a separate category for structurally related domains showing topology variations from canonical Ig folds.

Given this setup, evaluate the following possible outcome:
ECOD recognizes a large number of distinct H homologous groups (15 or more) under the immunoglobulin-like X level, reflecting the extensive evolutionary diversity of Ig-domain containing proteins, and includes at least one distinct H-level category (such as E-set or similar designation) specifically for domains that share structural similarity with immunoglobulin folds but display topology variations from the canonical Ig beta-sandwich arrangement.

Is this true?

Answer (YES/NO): YES